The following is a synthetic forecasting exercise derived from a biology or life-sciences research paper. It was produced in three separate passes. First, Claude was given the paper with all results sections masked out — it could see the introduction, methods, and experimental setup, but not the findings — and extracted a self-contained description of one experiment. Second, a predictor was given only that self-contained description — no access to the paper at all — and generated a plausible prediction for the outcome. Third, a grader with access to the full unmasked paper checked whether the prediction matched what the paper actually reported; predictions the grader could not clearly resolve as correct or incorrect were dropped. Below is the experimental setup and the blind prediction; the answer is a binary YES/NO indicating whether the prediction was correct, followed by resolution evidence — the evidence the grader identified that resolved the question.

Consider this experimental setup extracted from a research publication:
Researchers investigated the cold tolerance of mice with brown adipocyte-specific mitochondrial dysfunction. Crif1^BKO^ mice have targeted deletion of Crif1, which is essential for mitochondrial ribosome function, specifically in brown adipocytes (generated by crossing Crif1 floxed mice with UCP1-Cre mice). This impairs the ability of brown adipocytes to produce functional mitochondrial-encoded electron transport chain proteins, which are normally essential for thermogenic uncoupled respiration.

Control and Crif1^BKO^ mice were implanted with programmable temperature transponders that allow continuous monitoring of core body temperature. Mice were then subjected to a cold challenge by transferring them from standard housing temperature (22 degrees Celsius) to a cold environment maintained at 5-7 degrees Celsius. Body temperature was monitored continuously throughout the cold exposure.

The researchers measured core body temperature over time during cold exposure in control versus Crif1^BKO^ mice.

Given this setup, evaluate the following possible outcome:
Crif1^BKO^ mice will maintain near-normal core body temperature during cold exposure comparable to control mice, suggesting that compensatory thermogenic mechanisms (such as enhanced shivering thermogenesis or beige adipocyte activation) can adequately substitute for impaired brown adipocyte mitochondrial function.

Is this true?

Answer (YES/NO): NO